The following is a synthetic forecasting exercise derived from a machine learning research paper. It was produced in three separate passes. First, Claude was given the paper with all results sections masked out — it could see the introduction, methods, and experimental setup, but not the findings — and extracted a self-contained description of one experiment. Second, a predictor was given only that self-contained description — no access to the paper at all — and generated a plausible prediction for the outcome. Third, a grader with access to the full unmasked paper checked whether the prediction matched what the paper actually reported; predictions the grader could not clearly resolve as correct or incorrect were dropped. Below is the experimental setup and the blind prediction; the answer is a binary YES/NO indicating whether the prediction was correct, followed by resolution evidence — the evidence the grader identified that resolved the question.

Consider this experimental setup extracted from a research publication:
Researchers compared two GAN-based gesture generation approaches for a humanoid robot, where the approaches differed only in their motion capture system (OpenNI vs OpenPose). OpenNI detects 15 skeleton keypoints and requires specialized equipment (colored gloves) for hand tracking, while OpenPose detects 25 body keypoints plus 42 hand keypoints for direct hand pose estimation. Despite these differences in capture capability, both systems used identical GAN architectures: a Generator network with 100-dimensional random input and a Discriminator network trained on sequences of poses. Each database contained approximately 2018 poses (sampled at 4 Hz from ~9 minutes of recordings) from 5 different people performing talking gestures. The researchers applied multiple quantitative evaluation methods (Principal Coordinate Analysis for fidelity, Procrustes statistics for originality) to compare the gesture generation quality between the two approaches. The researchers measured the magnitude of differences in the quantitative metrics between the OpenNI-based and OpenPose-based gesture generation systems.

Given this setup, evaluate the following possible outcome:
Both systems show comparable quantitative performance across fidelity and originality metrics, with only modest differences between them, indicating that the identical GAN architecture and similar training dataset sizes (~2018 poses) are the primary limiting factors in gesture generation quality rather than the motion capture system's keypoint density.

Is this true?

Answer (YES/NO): NO